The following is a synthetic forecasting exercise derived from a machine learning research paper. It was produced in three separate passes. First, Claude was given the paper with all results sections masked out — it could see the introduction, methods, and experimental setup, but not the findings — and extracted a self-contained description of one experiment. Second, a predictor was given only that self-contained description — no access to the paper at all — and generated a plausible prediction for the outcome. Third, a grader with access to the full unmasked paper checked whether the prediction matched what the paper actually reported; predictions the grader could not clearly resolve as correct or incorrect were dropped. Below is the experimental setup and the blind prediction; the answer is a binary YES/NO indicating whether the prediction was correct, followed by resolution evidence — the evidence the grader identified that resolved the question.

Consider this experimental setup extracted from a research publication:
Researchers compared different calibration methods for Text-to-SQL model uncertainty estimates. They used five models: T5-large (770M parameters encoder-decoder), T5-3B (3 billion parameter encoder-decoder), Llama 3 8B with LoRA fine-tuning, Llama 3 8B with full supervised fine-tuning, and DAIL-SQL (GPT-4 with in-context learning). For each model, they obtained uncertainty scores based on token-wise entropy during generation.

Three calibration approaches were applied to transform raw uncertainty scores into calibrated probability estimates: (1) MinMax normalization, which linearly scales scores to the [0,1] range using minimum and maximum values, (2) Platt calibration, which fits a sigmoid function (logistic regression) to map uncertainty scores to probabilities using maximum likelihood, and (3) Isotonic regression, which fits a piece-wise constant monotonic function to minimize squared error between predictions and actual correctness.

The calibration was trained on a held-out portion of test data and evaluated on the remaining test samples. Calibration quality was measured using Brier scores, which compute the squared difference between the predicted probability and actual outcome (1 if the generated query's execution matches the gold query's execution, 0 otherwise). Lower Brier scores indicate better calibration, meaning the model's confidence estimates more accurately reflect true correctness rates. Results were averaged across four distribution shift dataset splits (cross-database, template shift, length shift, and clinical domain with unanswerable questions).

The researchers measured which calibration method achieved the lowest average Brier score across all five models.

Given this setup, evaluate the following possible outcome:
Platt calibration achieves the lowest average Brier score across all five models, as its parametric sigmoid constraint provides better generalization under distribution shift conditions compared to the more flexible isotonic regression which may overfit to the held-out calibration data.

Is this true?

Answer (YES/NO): NO